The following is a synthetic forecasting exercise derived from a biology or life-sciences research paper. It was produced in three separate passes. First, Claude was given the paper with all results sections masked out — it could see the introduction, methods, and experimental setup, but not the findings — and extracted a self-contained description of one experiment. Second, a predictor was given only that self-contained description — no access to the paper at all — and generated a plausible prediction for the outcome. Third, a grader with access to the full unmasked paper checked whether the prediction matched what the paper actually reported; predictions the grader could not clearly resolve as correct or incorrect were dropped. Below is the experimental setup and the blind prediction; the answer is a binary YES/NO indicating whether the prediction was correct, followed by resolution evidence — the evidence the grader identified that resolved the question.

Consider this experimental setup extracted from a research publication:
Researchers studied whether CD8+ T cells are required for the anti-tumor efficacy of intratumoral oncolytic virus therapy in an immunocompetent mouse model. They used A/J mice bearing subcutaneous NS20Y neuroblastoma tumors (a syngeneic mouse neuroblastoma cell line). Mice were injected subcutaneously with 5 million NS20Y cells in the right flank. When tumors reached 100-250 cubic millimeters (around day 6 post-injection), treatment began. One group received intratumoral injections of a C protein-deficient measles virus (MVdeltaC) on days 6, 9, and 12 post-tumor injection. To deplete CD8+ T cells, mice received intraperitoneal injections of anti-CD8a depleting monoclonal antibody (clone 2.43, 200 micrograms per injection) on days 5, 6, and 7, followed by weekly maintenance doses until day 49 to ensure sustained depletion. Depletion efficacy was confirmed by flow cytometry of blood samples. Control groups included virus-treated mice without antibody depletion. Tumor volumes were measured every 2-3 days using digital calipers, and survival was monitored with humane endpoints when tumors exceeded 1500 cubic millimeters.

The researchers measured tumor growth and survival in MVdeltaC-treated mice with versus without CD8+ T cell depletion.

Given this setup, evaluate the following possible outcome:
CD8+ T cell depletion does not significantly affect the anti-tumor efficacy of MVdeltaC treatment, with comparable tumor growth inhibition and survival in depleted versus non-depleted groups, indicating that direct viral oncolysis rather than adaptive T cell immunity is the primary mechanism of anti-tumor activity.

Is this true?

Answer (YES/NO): NO